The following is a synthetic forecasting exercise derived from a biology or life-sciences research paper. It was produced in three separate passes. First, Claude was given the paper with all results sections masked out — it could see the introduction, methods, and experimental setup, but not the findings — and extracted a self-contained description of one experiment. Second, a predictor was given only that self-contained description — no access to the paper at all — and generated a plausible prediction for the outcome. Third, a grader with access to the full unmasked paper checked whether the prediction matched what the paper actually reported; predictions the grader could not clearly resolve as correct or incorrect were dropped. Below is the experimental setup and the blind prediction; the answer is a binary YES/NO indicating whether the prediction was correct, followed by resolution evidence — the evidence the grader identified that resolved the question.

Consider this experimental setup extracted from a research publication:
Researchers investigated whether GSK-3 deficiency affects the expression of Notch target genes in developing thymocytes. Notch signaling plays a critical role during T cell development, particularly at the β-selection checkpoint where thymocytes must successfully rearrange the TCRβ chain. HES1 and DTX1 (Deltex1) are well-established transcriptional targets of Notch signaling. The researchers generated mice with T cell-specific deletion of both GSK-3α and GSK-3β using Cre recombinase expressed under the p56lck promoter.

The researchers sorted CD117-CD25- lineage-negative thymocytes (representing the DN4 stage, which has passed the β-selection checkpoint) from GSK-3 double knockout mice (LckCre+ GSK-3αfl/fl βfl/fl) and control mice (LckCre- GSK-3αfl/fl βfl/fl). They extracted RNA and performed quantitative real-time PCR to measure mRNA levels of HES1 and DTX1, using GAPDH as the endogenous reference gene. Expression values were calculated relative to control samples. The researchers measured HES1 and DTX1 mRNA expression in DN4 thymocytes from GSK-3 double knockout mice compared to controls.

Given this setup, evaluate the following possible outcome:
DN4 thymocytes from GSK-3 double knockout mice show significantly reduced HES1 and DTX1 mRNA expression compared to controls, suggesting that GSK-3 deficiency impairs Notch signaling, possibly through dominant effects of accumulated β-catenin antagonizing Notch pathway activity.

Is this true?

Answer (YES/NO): YES